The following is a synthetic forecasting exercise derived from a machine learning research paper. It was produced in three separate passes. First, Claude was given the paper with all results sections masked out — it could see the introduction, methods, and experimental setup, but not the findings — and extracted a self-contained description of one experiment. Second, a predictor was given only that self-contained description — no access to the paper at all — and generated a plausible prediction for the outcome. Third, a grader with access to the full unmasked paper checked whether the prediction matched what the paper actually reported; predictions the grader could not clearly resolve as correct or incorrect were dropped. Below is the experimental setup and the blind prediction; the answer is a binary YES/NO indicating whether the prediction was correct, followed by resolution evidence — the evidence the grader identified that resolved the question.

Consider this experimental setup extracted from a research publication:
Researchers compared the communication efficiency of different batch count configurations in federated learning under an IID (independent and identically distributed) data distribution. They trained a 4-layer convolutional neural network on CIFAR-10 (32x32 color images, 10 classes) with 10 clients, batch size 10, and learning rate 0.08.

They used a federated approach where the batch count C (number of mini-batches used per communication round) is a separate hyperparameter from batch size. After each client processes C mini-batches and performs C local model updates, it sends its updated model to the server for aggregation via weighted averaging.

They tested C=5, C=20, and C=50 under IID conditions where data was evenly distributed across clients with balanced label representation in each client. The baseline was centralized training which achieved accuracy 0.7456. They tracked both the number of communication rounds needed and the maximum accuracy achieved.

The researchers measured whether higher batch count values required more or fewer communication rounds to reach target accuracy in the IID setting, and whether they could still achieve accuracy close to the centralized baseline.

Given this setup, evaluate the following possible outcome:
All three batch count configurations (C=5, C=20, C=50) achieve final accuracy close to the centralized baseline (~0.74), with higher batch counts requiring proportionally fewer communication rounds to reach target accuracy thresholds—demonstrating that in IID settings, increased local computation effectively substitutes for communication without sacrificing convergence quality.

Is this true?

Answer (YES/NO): NO